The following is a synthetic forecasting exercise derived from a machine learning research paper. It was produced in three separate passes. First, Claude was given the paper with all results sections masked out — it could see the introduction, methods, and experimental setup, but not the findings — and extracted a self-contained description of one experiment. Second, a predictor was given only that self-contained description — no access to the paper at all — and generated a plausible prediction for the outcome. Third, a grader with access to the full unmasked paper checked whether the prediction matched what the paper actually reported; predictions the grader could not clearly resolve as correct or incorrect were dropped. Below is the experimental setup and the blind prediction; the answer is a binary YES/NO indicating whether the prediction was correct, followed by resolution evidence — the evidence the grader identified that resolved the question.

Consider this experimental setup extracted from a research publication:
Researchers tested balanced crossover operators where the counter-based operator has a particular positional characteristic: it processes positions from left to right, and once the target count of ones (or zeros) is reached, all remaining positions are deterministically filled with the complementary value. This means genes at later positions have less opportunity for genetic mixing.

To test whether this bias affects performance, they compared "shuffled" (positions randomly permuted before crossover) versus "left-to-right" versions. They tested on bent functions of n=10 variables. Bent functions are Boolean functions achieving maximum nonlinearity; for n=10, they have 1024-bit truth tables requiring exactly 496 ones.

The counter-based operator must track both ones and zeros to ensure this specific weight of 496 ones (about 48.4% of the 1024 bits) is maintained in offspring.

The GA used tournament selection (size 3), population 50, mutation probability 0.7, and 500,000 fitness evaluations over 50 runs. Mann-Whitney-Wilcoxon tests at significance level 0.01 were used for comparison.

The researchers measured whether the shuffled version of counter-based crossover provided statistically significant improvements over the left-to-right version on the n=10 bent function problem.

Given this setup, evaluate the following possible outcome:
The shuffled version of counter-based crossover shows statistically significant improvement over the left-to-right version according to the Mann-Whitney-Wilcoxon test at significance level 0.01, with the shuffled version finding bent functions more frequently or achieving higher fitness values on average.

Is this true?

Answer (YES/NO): NO